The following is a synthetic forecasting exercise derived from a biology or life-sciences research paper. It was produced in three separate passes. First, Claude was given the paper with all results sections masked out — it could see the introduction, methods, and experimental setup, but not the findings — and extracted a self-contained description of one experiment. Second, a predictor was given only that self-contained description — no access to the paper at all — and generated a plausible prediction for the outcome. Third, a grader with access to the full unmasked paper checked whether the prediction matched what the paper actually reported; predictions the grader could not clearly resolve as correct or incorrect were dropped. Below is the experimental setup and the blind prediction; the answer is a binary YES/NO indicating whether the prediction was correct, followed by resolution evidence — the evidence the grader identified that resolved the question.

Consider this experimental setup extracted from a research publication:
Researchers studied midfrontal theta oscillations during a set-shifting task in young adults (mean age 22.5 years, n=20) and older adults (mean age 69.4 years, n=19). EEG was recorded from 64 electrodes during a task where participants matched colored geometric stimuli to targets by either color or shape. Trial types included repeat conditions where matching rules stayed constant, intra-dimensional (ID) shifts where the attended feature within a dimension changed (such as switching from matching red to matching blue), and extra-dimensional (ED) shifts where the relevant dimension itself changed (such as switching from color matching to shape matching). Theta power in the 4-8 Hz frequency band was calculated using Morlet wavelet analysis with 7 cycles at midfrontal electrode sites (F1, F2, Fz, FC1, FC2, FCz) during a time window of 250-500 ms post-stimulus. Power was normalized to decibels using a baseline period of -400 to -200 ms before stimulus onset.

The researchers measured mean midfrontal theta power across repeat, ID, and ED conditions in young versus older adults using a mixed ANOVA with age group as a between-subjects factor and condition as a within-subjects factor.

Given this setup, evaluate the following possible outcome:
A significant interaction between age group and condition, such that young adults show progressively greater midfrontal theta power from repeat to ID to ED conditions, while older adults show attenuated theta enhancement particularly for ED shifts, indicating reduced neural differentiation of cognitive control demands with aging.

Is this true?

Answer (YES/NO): NO